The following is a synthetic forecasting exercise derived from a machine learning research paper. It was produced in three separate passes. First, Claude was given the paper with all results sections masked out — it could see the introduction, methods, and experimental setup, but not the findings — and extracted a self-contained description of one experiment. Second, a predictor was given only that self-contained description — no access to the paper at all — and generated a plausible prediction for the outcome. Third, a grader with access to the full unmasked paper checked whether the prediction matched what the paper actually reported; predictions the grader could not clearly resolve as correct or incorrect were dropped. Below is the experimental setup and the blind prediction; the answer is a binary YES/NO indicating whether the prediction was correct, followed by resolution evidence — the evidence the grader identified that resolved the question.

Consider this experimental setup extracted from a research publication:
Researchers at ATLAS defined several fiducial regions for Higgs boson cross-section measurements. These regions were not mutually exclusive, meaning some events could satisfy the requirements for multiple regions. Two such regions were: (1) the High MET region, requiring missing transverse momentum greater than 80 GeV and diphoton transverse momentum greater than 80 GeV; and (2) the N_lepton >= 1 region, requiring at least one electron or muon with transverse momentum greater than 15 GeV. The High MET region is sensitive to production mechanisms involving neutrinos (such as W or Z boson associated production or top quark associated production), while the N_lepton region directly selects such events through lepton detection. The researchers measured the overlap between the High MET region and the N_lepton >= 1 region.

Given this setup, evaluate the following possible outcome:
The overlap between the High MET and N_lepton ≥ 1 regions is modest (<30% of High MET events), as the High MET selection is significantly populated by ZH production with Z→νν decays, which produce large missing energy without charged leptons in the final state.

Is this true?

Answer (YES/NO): NO